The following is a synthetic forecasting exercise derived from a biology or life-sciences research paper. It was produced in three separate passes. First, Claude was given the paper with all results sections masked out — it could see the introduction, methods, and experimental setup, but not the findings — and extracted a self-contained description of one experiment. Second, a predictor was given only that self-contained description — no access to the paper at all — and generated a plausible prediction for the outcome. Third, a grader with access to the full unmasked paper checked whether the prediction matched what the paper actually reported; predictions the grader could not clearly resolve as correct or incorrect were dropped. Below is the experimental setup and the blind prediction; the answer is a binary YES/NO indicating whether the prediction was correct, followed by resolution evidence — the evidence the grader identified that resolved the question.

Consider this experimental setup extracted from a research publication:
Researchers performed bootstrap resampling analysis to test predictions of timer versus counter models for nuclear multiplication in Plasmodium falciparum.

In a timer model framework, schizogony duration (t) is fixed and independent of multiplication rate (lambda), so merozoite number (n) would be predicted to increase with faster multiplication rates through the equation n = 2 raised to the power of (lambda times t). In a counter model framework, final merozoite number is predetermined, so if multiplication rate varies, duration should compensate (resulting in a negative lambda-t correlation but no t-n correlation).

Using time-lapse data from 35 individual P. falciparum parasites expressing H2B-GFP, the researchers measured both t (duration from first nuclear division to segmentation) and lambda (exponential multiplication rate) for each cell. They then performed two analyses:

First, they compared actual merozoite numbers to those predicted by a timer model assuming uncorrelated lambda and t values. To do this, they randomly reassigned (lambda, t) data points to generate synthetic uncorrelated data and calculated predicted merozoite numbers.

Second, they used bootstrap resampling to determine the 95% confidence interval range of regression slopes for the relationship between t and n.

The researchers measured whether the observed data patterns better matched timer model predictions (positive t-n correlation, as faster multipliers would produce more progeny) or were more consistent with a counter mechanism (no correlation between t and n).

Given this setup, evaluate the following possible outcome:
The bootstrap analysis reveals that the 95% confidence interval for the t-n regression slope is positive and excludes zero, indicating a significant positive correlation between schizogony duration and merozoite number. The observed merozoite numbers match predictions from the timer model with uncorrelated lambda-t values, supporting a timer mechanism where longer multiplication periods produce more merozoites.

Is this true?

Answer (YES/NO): NO